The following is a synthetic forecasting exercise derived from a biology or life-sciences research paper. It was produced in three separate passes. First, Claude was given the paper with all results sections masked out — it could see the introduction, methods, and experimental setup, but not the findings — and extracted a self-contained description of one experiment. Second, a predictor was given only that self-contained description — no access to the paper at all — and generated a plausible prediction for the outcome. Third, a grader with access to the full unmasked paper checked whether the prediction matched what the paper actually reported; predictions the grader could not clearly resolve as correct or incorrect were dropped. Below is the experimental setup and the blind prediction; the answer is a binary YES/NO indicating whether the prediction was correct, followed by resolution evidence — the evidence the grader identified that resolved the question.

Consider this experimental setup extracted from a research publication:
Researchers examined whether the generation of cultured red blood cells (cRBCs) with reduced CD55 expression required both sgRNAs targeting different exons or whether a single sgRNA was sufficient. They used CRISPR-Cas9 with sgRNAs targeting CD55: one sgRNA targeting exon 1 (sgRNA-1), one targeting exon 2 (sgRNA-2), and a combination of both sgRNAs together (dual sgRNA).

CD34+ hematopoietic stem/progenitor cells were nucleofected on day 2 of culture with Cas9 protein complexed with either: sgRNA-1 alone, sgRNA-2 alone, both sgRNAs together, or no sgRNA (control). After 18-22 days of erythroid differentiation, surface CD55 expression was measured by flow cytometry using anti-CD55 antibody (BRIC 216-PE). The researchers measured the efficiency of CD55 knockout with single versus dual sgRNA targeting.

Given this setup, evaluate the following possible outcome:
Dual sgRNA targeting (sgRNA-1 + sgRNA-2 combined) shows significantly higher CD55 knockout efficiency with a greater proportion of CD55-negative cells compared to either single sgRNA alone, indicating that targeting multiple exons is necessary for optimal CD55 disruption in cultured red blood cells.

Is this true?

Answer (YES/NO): YES